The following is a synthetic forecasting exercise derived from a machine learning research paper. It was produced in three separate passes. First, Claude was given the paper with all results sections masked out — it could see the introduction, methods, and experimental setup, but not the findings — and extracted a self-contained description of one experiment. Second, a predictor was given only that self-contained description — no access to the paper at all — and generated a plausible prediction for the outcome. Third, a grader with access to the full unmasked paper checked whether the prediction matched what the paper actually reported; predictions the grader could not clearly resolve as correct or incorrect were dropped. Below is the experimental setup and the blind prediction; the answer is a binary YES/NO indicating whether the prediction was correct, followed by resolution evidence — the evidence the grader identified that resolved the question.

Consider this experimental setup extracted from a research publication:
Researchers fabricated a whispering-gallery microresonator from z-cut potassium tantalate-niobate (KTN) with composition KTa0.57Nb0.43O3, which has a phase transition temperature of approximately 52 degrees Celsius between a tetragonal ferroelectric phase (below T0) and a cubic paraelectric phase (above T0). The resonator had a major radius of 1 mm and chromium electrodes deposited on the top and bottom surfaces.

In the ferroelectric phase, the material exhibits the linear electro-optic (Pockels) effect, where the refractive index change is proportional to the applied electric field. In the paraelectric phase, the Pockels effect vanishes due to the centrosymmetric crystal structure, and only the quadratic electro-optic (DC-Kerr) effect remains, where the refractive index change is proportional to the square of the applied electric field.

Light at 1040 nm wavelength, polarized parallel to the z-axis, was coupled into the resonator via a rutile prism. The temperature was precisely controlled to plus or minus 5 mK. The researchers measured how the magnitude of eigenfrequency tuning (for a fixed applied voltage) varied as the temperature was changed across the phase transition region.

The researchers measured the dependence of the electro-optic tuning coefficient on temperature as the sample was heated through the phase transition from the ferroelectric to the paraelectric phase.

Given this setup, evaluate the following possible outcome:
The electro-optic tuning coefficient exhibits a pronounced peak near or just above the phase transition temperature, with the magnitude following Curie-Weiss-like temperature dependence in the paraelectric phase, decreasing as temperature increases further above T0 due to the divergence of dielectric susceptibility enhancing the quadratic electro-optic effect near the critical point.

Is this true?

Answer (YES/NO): YES